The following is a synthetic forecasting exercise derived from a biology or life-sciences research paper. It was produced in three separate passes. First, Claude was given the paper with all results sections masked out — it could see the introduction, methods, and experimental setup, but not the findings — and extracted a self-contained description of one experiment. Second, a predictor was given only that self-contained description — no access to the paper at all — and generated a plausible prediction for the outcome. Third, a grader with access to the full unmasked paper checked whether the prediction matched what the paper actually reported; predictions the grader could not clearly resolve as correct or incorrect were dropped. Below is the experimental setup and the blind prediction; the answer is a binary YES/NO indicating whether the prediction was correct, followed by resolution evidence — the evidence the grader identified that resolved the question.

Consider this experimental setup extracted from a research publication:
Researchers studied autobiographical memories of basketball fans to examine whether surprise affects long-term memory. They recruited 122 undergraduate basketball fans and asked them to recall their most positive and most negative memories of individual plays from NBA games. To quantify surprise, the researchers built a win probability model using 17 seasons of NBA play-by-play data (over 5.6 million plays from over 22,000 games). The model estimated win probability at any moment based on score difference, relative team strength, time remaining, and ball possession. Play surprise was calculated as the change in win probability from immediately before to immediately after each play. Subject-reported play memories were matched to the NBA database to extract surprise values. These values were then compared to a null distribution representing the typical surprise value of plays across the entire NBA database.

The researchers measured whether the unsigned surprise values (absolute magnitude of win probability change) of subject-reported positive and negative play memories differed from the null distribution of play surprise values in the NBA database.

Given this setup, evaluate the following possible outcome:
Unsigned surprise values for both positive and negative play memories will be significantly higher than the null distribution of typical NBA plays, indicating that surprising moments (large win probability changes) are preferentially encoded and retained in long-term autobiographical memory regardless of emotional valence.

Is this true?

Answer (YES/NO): YES